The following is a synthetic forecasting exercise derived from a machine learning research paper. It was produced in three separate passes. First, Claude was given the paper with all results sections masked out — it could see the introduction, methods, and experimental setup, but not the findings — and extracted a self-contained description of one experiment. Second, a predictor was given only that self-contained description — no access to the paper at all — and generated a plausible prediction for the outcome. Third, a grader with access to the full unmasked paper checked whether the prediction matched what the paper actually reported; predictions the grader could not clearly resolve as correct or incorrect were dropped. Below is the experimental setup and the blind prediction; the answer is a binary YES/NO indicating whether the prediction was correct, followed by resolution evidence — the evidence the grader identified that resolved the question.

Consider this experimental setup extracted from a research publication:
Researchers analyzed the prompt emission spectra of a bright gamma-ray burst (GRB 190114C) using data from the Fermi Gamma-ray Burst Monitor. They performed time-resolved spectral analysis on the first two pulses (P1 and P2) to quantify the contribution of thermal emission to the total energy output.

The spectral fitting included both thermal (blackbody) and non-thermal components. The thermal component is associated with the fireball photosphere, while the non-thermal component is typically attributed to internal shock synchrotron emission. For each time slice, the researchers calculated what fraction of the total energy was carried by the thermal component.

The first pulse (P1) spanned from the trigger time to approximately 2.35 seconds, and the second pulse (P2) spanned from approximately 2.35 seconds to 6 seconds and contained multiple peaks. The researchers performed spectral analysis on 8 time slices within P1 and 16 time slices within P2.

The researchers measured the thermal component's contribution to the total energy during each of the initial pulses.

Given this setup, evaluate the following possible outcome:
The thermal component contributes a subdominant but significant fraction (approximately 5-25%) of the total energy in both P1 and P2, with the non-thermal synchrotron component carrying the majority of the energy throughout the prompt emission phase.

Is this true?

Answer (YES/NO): YES